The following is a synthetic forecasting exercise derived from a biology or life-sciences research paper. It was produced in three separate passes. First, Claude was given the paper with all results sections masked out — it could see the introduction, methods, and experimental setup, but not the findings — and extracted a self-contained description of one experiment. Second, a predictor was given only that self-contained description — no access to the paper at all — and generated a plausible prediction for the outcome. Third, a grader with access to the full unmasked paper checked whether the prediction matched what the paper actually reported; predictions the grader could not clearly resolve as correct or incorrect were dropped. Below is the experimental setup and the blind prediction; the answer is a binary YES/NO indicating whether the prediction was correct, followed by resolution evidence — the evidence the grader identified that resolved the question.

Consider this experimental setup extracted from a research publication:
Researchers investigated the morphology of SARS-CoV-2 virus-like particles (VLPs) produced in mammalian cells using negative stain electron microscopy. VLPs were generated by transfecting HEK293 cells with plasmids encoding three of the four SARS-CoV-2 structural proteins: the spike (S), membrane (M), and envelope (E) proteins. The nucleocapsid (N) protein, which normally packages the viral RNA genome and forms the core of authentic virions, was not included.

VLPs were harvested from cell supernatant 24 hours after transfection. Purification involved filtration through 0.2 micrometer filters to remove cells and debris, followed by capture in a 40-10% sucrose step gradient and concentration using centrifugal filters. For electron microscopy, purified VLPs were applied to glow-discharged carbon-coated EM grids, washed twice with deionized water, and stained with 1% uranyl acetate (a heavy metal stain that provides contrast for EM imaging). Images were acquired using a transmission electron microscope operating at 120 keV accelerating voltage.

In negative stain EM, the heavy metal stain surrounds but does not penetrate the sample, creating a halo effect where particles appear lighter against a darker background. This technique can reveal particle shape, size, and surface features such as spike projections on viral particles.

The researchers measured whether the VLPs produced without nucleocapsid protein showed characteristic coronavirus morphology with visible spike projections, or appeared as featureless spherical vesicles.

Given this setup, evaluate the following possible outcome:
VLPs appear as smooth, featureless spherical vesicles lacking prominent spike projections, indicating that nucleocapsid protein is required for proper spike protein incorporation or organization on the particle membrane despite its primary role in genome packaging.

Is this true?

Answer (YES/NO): NO